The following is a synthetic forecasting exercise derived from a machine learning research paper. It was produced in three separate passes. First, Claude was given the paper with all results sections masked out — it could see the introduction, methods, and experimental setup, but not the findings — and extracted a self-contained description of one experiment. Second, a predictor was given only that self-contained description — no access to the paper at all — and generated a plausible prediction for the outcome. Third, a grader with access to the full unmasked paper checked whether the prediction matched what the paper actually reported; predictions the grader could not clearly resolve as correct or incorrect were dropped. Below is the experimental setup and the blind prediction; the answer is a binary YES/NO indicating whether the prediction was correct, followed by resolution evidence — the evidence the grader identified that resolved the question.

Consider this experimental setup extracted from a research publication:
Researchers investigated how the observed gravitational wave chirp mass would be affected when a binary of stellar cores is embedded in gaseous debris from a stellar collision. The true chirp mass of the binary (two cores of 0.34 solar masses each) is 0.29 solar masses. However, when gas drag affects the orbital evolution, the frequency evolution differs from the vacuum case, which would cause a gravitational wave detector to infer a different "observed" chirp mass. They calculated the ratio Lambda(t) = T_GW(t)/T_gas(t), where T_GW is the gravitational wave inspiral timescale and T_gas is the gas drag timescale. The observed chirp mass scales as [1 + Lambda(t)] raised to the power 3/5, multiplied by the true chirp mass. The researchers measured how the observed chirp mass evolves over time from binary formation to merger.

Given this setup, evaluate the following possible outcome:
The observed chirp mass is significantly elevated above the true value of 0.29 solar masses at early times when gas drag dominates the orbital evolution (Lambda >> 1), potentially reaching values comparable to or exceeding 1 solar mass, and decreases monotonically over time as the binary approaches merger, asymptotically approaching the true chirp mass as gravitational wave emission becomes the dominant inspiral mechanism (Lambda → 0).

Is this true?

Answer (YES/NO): NO